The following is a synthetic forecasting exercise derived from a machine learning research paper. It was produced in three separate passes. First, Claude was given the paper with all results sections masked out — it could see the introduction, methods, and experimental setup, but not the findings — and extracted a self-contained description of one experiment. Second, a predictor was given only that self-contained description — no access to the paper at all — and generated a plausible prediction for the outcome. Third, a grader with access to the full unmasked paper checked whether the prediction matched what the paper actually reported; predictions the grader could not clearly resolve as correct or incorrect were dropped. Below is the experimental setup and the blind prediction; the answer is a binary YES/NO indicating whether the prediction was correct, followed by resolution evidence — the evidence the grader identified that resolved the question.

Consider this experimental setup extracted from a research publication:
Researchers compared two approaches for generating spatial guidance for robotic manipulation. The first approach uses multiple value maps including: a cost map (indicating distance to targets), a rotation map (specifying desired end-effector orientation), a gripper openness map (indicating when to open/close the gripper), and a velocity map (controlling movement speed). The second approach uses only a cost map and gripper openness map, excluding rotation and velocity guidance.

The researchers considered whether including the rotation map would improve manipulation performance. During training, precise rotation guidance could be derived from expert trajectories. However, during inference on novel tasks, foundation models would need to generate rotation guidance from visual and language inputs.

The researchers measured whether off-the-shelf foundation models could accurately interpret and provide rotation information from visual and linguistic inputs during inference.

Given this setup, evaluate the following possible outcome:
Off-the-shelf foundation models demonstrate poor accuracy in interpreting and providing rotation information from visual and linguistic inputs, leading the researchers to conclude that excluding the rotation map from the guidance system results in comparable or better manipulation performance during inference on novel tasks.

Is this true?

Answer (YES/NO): YES